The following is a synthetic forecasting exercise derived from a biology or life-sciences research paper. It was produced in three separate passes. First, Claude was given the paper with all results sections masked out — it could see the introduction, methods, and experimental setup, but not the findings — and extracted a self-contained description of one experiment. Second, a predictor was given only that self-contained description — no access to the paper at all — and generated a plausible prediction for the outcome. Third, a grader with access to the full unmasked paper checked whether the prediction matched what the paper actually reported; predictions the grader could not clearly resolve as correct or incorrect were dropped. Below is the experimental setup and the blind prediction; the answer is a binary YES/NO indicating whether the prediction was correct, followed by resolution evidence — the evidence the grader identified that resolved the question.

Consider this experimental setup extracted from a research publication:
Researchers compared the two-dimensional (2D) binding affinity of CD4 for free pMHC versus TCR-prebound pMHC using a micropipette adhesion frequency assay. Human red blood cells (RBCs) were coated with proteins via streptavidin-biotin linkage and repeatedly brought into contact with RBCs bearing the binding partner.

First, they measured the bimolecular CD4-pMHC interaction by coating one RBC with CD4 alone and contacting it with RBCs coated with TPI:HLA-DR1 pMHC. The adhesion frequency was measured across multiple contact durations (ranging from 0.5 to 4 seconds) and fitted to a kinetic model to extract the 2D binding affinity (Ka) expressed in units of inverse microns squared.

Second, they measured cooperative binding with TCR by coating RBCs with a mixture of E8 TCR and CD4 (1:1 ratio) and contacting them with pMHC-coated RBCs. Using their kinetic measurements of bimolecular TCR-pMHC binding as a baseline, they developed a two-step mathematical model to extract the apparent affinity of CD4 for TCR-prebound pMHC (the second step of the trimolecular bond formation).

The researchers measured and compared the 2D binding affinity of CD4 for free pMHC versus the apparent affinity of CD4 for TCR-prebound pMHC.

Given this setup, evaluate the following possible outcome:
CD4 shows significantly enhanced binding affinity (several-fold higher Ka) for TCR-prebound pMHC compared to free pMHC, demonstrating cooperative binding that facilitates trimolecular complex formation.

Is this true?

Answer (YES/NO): YES